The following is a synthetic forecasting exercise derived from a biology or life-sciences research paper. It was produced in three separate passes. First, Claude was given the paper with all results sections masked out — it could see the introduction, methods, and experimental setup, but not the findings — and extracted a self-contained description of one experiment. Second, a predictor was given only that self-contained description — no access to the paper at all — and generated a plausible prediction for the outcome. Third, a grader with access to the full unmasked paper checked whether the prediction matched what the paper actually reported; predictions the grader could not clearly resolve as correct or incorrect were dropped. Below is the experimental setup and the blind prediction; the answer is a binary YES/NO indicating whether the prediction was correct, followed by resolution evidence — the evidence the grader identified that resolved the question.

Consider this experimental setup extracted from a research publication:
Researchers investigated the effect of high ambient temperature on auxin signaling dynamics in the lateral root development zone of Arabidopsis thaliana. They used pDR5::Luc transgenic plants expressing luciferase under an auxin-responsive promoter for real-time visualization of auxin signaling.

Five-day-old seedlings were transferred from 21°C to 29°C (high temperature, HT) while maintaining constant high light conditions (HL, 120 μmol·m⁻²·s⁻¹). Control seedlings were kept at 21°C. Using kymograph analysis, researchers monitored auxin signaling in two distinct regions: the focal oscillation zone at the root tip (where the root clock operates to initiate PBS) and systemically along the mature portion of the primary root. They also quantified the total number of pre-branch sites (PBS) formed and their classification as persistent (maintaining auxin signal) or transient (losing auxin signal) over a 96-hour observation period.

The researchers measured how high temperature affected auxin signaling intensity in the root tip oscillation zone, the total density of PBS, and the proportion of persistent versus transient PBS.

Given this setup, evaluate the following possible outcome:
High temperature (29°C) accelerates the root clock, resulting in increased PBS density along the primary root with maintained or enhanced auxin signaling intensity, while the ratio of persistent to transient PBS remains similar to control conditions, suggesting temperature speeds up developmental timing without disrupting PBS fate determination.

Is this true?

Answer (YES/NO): NO